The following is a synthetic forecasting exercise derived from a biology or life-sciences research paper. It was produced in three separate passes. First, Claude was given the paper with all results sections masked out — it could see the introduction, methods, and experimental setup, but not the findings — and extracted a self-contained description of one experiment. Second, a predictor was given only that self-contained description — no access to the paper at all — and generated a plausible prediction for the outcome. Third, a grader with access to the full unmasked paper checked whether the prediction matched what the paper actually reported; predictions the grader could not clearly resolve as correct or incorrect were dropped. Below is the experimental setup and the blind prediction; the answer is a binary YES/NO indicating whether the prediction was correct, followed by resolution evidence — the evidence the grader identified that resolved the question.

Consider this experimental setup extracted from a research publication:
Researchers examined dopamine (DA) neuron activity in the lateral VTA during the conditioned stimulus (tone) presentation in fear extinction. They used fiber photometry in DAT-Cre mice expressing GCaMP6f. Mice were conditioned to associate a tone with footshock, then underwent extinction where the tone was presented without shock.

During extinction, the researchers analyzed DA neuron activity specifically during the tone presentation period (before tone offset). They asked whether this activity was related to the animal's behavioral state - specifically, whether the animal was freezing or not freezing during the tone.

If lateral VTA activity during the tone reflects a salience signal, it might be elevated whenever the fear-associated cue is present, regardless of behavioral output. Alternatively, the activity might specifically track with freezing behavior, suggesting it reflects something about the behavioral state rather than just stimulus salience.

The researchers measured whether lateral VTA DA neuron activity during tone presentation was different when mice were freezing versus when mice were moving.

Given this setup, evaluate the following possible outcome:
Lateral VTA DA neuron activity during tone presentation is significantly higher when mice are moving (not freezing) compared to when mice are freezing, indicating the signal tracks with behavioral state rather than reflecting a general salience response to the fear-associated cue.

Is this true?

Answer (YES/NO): NO